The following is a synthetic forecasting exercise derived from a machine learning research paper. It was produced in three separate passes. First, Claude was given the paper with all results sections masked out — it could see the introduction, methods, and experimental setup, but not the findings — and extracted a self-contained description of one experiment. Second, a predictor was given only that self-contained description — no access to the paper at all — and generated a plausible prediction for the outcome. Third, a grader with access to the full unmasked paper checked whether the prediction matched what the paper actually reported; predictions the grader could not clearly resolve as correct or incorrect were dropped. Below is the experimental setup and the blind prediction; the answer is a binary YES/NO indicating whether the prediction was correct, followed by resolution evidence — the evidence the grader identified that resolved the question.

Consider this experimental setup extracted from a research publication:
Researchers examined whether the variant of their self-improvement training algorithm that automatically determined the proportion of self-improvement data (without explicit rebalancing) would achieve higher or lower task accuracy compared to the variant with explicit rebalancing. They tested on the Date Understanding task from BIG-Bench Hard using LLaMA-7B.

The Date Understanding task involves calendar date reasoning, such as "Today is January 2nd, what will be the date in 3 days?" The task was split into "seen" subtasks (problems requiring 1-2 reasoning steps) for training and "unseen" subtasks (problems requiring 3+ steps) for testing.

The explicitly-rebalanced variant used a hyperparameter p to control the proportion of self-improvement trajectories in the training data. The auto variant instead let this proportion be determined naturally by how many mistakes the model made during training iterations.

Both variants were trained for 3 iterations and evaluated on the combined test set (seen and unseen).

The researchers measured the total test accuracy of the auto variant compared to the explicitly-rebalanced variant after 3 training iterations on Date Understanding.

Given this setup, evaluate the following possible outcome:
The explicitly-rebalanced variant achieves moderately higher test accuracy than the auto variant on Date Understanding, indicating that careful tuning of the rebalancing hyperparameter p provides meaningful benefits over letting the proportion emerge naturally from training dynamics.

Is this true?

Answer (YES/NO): NO